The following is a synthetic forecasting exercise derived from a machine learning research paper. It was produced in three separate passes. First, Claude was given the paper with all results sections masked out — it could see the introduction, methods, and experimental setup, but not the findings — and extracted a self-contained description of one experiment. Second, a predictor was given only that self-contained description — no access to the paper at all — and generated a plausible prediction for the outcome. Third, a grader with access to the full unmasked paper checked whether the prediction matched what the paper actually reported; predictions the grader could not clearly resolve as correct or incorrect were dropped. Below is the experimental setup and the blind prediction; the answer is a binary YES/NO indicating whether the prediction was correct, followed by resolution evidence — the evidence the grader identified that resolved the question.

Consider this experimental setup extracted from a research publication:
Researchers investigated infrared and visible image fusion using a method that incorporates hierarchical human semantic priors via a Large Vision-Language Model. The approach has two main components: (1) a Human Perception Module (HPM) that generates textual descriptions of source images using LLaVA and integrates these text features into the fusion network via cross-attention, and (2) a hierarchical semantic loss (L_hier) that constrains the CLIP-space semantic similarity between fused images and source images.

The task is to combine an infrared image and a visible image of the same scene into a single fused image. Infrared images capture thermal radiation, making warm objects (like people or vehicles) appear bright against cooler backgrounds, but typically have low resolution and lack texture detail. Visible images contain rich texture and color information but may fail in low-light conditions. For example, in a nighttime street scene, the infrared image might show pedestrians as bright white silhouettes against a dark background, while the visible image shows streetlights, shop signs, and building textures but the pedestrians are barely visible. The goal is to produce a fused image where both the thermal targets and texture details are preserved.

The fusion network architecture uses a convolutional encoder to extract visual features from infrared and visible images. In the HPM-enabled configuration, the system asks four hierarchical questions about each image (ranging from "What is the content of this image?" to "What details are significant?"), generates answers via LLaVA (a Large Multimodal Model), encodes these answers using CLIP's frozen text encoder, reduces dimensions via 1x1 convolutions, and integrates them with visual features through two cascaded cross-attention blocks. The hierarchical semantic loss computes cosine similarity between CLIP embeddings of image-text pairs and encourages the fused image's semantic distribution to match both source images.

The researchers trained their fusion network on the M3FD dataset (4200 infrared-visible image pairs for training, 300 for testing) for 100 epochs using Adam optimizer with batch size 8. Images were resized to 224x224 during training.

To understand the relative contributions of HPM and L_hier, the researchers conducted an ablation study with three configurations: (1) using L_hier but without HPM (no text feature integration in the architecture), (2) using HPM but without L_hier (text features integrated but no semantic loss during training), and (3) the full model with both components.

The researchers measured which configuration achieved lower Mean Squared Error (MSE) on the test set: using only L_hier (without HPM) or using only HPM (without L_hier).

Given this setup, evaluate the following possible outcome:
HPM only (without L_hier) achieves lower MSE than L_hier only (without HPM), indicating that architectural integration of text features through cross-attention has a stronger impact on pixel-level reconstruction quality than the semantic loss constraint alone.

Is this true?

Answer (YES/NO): NO